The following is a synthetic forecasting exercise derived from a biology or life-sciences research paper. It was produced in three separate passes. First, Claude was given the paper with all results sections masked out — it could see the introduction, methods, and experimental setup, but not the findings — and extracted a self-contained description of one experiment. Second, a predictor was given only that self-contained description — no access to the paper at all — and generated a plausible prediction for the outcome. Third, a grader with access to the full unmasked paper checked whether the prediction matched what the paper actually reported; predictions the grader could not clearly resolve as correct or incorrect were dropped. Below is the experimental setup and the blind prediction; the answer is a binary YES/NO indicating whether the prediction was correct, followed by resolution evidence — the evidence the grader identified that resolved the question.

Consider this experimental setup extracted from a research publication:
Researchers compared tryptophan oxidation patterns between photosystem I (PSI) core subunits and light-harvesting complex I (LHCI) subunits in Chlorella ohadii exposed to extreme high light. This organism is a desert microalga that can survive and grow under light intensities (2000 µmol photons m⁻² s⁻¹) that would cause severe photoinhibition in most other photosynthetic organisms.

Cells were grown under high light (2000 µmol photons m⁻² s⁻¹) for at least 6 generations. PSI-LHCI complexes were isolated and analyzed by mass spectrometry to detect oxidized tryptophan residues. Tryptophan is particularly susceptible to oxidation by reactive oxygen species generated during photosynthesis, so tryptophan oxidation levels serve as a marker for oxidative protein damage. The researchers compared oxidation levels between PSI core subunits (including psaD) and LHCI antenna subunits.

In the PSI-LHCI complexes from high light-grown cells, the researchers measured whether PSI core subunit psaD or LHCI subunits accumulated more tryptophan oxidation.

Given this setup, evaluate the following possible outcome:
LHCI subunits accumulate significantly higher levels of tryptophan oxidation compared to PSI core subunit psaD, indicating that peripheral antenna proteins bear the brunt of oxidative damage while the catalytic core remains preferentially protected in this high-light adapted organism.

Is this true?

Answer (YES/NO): NO